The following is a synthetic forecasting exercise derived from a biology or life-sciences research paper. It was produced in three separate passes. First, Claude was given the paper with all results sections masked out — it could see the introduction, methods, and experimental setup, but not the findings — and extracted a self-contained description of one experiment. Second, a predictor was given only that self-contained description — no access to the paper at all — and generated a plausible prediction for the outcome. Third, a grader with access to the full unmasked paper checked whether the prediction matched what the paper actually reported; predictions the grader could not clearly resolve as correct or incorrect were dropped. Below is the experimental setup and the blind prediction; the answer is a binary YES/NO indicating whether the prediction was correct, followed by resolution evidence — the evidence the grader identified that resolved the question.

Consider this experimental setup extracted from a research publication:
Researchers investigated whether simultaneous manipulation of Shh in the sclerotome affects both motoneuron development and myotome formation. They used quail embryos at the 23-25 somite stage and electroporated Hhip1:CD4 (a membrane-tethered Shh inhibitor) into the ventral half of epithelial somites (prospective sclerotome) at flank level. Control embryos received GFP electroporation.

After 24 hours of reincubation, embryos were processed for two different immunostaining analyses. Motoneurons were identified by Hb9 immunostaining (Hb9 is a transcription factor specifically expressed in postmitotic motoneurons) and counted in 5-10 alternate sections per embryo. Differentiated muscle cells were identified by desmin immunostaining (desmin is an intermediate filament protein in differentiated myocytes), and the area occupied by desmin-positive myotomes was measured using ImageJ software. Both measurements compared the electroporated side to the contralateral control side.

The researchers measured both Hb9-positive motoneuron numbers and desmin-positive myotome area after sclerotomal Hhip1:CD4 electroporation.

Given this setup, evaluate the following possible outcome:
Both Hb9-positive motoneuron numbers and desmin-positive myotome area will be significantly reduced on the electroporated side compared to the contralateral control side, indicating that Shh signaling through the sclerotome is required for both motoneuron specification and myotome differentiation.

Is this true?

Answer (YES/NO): YES